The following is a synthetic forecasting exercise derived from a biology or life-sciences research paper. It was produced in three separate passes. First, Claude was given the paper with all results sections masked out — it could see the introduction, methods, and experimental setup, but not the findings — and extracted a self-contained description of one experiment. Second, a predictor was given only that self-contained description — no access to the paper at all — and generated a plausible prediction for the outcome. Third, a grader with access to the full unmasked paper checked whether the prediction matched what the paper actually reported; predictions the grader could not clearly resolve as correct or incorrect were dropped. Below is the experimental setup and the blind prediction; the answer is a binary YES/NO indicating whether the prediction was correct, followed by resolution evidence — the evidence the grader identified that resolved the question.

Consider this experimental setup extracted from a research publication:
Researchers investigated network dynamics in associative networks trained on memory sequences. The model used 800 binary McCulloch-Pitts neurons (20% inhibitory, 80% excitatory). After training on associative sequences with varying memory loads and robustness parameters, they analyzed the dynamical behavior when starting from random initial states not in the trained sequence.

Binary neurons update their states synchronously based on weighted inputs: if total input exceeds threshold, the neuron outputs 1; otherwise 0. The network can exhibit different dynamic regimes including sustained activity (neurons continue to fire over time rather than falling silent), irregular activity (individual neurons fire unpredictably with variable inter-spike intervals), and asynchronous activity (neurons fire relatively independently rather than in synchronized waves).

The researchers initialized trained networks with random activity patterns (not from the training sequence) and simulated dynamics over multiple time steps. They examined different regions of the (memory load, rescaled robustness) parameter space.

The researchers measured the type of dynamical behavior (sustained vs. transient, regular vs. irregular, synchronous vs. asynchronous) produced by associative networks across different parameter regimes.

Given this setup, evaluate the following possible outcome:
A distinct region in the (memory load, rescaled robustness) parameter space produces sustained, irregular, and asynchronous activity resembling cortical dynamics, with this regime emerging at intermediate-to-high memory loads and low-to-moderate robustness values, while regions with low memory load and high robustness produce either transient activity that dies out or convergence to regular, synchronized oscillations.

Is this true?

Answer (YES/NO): NO